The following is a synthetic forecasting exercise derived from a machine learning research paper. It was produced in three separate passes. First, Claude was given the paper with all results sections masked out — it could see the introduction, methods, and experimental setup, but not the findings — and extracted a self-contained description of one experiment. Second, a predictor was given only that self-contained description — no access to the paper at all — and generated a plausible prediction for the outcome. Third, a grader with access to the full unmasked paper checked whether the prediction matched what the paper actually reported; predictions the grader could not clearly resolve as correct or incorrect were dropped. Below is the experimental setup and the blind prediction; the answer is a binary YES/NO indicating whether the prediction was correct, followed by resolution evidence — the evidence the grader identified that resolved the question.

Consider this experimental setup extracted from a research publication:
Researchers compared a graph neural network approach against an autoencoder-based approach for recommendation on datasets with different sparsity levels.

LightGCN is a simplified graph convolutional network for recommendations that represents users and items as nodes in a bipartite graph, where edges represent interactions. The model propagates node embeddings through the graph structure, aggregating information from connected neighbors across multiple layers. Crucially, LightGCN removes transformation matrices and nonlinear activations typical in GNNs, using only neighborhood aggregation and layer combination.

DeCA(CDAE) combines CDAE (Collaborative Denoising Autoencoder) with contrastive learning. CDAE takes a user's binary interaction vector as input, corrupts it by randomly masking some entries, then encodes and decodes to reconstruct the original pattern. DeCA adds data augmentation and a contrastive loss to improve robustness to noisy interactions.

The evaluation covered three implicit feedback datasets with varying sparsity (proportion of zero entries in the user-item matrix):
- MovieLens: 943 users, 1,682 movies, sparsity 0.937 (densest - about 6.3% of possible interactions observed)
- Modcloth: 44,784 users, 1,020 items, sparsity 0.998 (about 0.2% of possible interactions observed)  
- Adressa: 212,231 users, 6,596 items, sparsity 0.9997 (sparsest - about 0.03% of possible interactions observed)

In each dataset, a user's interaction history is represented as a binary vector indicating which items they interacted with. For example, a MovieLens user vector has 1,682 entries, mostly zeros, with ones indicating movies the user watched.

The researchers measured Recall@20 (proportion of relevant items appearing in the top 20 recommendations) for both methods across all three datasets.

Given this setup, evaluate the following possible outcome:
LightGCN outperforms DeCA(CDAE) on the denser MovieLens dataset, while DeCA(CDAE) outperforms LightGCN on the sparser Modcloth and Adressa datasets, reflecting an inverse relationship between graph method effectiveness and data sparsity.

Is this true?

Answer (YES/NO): NO